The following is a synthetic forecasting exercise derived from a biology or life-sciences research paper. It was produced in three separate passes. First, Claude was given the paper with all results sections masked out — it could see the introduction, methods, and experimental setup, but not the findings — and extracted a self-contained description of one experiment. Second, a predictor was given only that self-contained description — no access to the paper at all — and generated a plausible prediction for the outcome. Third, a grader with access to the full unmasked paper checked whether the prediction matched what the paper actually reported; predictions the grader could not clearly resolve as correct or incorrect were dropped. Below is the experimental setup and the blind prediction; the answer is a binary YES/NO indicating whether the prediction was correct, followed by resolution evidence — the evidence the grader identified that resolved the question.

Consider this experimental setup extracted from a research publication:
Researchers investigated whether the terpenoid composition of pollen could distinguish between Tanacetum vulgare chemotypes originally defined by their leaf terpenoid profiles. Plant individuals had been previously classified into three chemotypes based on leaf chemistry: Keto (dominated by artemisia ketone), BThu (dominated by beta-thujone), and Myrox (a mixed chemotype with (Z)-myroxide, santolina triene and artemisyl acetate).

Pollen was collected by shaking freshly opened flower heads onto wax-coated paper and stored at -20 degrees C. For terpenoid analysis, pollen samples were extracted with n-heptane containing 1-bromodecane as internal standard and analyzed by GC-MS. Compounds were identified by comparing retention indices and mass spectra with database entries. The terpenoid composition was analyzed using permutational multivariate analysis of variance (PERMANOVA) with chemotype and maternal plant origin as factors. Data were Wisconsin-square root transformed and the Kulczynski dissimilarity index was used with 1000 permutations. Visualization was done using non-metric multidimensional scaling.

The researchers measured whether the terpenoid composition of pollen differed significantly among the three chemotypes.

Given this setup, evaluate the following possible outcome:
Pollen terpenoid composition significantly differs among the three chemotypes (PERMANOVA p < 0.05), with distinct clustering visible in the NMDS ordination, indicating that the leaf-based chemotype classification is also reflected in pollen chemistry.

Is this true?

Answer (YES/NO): YES